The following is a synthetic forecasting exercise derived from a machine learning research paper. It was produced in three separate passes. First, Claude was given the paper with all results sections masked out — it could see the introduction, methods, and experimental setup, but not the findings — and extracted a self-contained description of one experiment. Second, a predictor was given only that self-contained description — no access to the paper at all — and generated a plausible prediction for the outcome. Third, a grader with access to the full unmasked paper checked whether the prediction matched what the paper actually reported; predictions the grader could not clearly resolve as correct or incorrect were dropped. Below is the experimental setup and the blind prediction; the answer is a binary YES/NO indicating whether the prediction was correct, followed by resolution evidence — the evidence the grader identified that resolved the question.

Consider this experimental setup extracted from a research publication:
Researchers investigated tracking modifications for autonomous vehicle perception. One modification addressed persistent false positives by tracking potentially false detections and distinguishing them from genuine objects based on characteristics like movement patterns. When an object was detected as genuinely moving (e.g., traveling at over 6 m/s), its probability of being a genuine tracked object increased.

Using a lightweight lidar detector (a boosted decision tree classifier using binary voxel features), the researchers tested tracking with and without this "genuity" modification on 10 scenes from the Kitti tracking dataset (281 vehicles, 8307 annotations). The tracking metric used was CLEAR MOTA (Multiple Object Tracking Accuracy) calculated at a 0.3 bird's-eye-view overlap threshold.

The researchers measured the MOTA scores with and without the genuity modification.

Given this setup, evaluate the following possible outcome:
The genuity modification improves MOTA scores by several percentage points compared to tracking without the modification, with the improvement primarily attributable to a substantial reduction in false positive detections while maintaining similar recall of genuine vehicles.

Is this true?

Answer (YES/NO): NO